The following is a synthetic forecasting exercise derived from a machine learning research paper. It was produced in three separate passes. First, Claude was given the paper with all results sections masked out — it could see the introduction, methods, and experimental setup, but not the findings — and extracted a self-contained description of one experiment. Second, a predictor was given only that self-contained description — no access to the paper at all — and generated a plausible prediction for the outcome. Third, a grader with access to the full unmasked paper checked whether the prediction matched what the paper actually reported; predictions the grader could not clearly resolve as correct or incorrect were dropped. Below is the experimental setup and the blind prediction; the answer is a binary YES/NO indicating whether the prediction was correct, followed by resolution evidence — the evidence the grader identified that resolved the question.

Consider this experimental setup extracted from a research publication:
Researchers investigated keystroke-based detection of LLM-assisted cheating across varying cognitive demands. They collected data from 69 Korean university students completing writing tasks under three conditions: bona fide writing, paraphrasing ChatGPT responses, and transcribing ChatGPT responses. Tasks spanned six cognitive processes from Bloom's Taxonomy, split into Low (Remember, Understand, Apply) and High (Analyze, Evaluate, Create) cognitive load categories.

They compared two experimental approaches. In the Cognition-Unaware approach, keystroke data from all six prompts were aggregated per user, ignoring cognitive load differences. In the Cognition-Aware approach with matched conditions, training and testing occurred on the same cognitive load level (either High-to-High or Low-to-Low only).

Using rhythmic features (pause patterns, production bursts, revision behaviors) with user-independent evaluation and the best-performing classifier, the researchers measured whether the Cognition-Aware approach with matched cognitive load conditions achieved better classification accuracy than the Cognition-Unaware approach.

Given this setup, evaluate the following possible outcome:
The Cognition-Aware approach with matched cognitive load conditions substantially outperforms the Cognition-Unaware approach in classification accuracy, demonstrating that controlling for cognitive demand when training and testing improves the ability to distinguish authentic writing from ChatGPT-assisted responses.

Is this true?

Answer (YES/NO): NO